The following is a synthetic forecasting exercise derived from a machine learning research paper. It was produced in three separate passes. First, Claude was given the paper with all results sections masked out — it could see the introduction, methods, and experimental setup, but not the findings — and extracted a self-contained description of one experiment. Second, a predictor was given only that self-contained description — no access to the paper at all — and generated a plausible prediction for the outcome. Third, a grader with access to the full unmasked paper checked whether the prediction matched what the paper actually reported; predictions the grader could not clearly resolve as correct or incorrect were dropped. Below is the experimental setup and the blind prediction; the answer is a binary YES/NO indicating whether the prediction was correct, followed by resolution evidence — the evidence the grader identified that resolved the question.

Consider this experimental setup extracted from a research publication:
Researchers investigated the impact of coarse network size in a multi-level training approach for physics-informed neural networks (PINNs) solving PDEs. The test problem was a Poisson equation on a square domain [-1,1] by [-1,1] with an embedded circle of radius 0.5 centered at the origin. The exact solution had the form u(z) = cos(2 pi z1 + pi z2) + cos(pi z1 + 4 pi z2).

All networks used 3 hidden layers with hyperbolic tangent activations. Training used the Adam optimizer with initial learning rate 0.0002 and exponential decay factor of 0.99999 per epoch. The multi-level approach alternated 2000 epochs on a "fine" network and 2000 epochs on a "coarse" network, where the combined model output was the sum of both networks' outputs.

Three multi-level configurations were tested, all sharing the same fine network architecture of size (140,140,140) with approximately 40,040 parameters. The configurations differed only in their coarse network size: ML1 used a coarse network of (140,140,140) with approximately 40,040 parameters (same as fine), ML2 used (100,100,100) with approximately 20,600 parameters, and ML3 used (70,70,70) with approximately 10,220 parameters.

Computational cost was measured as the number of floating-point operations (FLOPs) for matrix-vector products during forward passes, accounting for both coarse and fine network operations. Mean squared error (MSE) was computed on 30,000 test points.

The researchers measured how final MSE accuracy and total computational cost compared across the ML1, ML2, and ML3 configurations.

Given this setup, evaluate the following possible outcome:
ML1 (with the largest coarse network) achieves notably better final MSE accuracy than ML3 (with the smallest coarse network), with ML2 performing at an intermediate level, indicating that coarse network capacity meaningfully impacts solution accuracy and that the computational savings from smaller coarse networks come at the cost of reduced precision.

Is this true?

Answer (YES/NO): NO